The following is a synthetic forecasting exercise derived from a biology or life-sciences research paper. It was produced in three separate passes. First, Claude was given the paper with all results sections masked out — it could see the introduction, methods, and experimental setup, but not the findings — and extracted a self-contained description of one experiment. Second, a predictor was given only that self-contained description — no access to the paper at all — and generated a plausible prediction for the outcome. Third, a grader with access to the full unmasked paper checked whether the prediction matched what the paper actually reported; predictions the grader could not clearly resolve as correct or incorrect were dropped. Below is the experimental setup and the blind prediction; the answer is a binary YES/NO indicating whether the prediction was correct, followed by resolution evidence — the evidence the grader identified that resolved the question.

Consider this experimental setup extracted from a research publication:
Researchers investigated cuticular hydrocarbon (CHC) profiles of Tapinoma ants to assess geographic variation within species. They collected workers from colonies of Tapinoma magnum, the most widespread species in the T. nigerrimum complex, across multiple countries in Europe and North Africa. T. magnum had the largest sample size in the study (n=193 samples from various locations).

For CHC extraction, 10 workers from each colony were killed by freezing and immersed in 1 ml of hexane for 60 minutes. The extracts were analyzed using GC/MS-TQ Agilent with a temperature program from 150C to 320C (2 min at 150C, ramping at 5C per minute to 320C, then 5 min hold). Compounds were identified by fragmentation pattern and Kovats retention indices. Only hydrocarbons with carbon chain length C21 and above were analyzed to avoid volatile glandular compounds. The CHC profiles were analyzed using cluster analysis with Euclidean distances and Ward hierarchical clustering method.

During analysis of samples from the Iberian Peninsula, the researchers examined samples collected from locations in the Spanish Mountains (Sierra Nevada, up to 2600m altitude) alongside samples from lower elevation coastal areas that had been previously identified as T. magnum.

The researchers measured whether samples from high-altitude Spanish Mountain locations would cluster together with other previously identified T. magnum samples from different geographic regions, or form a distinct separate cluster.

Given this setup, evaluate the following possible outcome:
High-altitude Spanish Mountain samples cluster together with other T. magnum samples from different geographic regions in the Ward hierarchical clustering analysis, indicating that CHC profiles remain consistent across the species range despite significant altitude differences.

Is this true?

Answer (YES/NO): NO